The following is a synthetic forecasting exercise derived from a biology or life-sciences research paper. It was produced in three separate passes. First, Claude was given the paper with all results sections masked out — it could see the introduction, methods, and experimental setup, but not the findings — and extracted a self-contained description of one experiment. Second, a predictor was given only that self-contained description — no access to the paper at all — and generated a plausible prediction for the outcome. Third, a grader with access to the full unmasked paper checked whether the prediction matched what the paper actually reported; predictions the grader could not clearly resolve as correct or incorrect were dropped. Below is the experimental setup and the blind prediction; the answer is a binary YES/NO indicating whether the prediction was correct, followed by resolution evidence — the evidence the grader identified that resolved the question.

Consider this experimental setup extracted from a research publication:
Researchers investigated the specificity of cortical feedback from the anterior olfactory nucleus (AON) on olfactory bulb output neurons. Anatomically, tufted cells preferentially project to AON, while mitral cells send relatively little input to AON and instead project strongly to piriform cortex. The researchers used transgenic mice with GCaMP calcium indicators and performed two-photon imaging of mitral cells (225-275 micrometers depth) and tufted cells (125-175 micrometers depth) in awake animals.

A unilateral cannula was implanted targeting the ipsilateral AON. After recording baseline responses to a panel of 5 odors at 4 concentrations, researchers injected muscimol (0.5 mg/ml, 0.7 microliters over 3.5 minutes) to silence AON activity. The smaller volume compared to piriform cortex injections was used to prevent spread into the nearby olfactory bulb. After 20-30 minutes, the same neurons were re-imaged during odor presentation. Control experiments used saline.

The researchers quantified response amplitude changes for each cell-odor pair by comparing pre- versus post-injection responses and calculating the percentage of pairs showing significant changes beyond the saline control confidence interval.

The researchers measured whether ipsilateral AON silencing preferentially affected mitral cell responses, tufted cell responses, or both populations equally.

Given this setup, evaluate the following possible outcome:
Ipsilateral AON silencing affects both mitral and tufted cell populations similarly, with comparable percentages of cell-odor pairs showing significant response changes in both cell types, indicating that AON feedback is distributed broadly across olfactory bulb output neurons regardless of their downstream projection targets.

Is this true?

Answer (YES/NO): NO